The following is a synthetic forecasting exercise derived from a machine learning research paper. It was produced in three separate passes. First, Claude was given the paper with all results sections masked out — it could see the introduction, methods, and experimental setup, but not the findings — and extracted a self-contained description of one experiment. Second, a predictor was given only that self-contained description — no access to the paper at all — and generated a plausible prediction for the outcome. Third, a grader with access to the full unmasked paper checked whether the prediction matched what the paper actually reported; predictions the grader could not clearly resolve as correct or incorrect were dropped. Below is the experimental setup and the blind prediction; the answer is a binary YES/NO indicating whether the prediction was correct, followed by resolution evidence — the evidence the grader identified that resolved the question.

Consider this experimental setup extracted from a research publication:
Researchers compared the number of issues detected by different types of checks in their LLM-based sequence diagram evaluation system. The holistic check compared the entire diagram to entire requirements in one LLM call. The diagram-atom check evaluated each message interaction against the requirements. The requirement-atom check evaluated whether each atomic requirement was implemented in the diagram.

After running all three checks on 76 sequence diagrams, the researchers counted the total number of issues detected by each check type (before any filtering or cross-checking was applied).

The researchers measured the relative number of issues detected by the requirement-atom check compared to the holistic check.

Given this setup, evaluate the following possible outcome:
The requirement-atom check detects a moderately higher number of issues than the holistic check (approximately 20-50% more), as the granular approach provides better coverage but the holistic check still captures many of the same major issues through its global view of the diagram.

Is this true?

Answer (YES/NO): NO